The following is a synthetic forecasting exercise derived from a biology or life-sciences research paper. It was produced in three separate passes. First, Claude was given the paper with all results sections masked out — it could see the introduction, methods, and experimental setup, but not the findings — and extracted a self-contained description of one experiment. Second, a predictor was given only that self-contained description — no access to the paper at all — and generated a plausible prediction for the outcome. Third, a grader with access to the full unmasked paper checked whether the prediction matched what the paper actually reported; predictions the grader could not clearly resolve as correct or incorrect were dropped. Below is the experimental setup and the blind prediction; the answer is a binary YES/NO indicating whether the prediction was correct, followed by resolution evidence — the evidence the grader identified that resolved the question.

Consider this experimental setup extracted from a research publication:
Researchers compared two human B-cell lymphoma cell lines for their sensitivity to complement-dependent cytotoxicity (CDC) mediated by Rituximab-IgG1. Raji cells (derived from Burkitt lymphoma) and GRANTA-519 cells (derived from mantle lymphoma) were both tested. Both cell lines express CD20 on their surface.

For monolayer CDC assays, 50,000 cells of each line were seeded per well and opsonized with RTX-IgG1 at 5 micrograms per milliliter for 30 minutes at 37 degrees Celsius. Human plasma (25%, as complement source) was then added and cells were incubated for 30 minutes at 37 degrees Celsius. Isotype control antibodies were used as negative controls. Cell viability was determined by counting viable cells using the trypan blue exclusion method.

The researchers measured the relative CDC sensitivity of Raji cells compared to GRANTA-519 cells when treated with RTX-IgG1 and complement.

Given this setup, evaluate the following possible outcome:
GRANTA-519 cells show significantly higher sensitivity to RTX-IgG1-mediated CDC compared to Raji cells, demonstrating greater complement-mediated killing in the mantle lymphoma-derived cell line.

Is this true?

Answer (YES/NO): NO